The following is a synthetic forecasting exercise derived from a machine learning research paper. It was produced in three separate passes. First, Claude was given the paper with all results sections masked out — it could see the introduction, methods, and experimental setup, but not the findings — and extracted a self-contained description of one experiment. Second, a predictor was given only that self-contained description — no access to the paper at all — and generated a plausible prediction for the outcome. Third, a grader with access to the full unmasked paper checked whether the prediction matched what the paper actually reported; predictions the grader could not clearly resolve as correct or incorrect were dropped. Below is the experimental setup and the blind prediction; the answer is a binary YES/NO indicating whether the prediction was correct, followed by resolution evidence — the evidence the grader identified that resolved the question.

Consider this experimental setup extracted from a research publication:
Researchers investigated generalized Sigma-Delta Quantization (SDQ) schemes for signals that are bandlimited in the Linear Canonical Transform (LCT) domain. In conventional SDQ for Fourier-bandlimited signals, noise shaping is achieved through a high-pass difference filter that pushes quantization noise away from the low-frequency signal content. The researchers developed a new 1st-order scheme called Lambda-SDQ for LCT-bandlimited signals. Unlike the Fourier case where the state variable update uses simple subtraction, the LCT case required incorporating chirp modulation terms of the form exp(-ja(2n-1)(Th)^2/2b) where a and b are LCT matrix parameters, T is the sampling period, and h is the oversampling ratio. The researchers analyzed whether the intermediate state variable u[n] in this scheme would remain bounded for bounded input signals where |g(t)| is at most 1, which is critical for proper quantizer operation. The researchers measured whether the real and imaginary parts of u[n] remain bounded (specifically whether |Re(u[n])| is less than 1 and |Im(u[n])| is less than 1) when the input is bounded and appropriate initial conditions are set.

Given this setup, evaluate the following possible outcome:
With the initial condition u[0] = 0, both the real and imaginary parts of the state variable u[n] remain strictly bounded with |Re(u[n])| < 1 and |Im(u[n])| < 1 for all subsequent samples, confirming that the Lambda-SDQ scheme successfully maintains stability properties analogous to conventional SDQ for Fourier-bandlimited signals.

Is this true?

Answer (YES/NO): YES